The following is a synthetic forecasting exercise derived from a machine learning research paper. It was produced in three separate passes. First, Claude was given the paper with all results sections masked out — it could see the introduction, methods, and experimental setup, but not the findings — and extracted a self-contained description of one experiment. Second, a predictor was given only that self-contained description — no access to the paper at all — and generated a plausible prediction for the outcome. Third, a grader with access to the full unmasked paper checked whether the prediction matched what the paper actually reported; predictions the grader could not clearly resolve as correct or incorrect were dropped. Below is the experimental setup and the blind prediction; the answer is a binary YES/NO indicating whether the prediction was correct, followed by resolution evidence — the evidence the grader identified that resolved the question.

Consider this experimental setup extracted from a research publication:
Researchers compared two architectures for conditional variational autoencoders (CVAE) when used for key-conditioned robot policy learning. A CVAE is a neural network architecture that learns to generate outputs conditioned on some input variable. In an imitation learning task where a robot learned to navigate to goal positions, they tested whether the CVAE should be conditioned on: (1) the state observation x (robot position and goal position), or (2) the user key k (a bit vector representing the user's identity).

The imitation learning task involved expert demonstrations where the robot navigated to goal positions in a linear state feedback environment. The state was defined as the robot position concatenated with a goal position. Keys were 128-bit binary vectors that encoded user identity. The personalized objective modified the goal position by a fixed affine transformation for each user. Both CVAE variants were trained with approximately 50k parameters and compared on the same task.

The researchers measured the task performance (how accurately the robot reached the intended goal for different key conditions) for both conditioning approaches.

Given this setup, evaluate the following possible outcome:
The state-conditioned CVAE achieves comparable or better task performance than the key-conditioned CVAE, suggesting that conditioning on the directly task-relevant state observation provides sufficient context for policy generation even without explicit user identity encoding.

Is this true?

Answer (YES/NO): YES